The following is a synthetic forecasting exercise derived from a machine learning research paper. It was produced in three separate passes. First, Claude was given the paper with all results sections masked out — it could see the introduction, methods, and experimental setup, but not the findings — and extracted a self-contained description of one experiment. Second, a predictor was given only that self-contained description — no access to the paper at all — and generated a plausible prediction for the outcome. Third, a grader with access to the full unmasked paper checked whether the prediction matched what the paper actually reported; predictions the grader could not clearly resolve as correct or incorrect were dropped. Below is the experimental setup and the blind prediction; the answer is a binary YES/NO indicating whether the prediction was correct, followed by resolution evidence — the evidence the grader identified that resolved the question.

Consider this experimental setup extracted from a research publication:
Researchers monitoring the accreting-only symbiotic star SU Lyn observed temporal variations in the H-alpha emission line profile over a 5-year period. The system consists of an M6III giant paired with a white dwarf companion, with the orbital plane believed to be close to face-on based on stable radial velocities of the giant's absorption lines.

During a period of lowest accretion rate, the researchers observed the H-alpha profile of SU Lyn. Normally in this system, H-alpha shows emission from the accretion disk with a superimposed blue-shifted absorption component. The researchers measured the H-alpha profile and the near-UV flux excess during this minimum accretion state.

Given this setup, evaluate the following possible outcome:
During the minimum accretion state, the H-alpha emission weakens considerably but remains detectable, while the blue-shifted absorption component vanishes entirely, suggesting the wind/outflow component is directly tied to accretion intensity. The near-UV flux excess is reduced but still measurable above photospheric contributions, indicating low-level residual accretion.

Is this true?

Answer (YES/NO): NO